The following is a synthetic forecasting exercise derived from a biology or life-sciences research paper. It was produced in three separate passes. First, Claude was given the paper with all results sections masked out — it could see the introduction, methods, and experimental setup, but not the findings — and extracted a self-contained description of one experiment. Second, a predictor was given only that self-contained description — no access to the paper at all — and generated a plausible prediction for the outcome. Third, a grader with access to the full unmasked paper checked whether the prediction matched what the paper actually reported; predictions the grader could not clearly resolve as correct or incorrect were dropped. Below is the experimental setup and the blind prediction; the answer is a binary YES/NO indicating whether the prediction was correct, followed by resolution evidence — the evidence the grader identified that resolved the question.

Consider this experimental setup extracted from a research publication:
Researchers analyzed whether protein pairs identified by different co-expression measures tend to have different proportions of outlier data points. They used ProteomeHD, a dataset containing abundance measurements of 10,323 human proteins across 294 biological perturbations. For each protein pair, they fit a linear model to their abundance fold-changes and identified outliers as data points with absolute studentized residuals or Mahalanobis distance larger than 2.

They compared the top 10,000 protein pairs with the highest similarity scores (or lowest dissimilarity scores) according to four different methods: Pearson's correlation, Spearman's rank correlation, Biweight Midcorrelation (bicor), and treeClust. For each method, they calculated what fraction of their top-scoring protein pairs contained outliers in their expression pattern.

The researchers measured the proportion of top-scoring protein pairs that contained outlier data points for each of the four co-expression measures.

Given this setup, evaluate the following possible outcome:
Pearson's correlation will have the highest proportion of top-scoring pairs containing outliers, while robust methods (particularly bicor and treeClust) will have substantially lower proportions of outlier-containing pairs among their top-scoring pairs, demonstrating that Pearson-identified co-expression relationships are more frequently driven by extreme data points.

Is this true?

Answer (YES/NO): NO